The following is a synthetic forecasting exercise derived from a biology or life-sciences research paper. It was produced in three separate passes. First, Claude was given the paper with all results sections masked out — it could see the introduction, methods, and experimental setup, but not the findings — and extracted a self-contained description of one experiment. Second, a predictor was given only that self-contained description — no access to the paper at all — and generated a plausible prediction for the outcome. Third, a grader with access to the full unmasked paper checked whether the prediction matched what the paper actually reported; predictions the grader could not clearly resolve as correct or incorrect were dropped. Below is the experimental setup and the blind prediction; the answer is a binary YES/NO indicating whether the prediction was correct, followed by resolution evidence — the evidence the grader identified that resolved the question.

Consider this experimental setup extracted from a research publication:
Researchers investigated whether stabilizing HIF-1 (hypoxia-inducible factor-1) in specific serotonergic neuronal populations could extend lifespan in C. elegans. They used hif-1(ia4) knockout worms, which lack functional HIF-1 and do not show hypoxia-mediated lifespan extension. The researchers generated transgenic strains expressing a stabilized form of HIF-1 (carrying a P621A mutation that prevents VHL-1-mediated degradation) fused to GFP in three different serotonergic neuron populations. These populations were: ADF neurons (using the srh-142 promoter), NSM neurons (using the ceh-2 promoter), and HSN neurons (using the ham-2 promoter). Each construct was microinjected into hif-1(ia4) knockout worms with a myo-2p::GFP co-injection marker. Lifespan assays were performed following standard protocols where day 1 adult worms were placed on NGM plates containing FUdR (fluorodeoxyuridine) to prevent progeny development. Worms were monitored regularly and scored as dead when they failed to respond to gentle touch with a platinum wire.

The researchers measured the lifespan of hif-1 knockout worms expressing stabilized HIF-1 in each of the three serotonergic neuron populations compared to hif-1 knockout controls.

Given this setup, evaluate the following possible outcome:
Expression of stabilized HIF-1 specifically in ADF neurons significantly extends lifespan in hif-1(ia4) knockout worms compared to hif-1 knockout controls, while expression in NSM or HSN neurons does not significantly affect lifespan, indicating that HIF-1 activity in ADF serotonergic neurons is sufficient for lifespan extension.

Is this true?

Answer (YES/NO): NO